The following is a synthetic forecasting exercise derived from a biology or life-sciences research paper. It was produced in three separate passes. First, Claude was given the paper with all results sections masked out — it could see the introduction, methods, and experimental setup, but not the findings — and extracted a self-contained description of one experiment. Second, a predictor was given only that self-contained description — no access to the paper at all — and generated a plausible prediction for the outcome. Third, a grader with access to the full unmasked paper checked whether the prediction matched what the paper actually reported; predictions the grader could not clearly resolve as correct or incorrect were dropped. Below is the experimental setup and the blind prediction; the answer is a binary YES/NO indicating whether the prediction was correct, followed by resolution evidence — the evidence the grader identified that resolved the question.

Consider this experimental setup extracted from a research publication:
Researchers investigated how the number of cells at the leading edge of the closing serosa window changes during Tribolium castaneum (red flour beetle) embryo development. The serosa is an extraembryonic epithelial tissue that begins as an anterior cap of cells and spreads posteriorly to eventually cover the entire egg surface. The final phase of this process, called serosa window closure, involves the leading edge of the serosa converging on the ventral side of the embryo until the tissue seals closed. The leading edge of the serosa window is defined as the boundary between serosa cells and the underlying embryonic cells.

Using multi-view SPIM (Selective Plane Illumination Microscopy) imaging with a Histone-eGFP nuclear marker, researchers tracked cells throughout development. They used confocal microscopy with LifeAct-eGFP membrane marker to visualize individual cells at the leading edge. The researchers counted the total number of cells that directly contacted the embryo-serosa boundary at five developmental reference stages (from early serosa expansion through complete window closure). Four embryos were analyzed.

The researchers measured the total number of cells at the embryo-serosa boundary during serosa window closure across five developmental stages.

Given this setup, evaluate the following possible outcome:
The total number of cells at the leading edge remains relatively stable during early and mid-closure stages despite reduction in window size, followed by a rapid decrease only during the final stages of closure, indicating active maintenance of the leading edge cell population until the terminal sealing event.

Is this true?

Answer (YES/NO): NO